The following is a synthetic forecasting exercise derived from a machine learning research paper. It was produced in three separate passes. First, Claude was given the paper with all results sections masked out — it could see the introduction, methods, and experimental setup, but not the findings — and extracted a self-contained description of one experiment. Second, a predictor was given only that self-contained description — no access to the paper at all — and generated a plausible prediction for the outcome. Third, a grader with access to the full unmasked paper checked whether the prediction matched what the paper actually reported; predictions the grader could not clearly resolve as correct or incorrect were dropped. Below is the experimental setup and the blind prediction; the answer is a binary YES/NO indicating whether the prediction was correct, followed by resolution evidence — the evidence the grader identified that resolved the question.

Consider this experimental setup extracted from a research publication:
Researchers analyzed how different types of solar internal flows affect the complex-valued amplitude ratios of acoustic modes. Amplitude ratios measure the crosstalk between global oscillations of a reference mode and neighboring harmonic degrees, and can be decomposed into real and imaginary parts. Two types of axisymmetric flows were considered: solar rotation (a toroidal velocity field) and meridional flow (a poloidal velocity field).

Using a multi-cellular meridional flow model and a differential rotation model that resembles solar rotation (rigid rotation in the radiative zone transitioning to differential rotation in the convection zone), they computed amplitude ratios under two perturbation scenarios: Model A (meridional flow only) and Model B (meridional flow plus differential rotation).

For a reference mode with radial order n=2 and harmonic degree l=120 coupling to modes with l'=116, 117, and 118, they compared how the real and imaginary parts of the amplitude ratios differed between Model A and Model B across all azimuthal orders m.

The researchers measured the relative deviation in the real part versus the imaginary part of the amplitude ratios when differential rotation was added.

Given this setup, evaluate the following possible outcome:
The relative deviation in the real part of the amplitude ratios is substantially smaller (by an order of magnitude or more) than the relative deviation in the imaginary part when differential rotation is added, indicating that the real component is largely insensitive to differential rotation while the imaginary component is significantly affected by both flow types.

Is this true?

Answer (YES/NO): NO